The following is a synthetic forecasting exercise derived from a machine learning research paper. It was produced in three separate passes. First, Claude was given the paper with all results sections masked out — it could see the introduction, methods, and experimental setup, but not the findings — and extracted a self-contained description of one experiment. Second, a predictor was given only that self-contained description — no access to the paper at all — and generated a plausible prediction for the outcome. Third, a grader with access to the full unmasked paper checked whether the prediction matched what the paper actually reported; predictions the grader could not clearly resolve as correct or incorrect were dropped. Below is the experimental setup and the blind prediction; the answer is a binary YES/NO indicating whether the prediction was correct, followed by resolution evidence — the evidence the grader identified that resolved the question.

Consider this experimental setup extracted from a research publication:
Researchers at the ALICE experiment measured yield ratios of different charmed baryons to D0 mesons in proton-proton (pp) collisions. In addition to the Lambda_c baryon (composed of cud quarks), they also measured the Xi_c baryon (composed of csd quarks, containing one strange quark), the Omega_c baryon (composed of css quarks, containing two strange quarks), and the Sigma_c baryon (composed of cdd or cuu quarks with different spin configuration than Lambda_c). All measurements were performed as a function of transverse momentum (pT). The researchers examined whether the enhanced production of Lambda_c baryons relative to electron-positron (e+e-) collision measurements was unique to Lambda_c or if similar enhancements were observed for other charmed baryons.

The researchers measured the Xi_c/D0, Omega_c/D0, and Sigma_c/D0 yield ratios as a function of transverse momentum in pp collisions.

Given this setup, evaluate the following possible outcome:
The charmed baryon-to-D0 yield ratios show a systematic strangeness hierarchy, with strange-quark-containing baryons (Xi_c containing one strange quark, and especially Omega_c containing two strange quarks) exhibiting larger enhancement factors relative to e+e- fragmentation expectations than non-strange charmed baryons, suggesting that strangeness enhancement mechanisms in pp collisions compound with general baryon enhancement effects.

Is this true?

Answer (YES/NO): YES